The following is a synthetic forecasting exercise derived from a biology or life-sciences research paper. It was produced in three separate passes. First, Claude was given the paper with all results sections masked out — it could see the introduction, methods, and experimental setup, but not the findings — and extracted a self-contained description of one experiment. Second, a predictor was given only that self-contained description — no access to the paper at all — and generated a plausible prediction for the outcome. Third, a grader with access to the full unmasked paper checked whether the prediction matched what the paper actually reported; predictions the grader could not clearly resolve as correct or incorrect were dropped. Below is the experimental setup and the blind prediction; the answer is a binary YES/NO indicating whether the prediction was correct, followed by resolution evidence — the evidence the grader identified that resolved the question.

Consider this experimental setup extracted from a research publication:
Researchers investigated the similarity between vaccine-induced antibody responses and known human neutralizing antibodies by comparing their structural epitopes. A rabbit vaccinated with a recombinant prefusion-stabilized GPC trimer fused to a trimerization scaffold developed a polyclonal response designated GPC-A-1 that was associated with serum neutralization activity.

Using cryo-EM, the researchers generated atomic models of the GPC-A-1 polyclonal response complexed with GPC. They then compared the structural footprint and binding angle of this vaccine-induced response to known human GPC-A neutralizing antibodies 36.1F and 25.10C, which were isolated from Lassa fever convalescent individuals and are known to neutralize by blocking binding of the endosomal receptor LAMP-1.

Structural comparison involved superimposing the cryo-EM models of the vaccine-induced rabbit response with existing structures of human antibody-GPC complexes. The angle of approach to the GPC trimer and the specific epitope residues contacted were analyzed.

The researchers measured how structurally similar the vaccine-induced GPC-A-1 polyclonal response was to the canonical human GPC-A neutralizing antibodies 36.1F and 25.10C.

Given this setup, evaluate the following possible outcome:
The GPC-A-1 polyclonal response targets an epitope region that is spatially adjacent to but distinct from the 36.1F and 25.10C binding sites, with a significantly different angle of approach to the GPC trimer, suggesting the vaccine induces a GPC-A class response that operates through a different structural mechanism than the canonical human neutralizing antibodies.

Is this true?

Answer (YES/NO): NO